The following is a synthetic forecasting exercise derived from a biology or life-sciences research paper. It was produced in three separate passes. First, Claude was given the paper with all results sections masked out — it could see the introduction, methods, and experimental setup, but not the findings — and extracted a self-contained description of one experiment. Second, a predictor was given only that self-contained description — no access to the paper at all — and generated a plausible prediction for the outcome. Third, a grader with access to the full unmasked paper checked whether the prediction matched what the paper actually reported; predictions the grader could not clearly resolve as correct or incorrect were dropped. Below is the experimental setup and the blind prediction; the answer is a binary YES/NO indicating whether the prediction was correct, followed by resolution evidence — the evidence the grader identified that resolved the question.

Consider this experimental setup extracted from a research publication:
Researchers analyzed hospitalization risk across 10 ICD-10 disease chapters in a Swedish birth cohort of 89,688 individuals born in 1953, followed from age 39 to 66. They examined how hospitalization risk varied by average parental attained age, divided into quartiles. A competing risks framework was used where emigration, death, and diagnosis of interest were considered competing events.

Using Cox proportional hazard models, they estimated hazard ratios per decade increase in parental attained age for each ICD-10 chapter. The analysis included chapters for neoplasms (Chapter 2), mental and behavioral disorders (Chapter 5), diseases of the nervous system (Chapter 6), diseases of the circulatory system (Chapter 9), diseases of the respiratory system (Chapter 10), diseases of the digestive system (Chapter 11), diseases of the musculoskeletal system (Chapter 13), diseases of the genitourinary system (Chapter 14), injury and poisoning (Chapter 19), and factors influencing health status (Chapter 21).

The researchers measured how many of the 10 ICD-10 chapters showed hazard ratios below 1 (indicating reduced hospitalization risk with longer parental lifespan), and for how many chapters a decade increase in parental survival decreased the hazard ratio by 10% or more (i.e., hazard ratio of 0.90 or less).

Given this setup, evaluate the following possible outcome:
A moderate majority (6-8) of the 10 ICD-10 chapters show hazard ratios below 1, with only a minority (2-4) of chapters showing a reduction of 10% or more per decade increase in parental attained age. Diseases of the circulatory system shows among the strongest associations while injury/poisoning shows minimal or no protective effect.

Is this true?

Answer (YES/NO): NO